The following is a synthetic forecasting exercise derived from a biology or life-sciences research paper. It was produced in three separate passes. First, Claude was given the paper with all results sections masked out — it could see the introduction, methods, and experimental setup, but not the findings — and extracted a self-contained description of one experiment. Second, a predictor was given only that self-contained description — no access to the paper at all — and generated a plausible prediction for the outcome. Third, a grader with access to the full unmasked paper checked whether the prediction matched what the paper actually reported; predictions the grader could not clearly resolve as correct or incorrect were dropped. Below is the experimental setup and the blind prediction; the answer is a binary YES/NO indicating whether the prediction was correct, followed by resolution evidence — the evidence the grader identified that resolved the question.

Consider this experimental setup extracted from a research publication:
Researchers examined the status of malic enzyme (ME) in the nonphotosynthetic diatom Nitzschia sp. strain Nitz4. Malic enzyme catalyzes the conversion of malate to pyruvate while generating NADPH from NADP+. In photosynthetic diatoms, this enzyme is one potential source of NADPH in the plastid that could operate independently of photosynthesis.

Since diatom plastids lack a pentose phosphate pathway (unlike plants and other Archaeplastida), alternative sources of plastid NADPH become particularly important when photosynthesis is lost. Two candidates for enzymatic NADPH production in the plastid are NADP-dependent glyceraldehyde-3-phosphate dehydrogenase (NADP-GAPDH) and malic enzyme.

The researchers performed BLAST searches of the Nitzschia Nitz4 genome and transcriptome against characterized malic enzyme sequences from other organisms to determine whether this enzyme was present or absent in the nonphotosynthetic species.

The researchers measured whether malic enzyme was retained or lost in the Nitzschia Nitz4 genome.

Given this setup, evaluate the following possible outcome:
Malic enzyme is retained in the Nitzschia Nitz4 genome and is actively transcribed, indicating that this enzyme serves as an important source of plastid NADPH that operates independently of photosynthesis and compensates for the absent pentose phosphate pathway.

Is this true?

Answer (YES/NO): NO